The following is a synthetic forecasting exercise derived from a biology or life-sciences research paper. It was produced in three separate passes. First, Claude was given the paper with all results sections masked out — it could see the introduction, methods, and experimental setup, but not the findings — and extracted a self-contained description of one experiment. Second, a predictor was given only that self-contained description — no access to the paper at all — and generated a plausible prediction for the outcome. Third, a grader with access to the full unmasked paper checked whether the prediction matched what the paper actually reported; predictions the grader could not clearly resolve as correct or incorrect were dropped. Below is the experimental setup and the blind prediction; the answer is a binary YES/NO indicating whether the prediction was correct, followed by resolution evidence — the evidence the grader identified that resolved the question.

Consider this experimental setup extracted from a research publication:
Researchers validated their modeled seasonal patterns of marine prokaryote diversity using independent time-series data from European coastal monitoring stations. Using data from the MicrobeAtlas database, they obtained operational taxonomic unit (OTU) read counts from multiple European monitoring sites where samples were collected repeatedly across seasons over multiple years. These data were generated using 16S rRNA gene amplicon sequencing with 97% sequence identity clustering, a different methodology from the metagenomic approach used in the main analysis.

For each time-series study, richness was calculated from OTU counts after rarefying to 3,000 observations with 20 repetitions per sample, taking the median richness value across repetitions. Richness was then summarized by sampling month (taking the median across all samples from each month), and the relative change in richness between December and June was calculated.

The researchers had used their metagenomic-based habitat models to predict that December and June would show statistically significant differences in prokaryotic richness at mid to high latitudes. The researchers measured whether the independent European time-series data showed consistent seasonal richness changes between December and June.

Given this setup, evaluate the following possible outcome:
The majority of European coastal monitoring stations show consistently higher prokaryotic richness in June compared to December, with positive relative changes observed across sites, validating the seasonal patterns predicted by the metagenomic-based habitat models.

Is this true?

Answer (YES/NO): NO